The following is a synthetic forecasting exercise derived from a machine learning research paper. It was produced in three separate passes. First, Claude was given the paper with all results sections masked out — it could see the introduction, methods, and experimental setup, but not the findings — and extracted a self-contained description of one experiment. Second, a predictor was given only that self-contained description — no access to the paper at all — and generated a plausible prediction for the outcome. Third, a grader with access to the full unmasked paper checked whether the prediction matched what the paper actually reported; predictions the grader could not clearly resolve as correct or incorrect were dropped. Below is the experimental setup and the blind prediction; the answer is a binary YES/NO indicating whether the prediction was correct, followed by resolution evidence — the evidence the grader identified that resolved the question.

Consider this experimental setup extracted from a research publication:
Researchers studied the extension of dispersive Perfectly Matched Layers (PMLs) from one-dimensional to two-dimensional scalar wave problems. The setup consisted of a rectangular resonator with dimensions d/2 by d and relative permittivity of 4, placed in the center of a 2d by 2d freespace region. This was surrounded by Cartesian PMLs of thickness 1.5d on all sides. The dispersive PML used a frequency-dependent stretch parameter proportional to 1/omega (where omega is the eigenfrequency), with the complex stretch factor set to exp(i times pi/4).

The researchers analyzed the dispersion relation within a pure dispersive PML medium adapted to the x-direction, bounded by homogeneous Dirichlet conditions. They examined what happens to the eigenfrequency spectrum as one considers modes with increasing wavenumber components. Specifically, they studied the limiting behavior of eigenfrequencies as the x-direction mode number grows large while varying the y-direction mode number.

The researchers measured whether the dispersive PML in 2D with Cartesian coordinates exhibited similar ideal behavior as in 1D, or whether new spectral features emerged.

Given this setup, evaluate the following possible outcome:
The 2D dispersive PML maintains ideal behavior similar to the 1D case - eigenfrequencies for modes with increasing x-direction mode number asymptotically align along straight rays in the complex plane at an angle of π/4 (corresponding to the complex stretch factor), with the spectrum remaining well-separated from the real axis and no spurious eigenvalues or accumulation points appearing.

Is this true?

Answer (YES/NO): NO